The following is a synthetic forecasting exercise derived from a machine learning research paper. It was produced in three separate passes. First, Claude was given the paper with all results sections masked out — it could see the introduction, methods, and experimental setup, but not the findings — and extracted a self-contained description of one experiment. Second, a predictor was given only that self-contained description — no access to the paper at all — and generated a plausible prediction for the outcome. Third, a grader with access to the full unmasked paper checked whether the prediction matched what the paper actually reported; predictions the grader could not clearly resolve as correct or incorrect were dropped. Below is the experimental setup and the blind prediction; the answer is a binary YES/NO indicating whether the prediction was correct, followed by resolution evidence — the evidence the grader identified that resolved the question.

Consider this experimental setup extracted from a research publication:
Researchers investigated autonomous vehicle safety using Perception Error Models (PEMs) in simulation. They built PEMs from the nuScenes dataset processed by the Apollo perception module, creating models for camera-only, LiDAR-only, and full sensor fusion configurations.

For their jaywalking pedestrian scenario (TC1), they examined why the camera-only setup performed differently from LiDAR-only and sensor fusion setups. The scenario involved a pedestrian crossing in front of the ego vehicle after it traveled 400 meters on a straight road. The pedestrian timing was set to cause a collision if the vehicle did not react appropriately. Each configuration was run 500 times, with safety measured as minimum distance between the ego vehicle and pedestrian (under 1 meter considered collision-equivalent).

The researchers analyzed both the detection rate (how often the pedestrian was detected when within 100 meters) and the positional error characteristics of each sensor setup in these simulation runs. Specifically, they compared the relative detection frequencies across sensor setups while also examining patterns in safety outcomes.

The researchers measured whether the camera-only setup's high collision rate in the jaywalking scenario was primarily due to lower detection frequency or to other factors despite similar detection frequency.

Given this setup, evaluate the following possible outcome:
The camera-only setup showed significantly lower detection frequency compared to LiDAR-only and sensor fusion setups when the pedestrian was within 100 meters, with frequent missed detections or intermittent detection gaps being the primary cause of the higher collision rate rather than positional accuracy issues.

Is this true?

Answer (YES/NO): NO